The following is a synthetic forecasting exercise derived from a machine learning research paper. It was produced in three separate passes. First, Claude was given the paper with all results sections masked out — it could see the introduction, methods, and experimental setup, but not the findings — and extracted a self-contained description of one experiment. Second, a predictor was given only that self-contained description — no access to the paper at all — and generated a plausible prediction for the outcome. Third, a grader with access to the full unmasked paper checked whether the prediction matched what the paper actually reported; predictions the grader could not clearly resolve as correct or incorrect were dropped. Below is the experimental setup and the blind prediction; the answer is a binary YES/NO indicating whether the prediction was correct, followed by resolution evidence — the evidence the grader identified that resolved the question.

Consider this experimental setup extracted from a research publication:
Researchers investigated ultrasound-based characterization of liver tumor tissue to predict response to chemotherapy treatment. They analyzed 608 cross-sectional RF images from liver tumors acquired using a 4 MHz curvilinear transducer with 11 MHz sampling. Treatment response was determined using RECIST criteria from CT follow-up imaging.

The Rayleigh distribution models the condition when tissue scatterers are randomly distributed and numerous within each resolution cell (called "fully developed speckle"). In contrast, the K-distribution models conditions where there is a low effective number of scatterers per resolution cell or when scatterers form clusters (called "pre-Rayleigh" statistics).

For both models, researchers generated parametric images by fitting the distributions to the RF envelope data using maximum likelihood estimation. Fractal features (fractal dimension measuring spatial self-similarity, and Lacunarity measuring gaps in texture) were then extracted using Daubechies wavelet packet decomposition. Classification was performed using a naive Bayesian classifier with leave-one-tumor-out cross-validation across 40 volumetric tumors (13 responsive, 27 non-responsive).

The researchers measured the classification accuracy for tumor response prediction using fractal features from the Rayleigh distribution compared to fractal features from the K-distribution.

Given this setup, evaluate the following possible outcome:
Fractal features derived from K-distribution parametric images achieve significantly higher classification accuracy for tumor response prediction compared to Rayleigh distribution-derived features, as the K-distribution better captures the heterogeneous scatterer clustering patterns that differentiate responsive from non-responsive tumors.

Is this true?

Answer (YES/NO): NO